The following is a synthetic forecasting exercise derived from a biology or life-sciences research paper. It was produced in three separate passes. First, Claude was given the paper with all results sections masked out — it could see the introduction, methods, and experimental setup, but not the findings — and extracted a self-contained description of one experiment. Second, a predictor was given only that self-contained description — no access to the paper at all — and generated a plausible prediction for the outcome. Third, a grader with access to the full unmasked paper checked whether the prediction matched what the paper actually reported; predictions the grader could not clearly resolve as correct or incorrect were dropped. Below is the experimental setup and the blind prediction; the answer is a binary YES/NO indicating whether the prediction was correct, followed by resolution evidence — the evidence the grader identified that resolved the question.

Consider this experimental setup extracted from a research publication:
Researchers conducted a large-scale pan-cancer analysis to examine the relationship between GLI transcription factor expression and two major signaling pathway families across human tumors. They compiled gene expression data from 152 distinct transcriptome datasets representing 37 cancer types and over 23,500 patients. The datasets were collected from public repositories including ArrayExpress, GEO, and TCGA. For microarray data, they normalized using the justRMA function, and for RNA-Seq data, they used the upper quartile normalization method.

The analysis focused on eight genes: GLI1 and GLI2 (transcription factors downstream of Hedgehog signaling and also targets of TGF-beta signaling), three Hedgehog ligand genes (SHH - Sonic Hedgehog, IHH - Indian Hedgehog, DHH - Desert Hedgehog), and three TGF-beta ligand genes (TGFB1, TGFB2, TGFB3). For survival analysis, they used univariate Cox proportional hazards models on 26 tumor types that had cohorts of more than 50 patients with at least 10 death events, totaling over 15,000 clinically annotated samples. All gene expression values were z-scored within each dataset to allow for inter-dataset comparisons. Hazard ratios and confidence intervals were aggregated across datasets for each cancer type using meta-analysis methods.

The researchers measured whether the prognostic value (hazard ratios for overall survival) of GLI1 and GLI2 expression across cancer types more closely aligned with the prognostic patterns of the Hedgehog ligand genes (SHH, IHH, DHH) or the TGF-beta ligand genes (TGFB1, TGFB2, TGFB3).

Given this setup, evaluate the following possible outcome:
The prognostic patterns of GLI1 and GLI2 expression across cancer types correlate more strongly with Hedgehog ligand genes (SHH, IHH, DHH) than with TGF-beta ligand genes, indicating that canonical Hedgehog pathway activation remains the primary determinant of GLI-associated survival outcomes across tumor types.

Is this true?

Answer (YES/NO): NO